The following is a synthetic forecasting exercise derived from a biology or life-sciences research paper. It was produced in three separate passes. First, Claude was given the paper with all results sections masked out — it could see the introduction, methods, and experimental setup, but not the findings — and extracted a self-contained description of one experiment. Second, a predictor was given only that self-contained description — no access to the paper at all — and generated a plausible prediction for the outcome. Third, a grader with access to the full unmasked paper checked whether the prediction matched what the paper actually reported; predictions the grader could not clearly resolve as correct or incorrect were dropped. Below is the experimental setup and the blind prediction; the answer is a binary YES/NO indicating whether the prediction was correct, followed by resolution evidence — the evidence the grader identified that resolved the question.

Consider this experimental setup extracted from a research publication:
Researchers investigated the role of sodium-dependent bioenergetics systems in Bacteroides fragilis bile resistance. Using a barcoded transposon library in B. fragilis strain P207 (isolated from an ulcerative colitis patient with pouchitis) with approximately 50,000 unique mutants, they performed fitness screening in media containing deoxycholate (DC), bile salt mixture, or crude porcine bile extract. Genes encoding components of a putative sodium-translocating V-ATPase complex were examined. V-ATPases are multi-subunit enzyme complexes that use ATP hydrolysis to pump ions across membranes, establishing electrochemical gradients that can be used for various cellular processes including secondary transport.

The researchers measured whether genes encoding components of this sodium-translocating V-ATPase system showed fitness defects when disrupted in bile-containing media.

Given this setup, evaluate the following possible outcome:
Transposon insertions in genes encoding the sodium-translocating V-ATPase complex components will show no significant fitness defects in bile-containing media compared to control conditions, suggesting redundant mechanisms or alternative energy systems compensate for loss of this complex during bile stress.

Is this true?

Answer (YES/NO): NO